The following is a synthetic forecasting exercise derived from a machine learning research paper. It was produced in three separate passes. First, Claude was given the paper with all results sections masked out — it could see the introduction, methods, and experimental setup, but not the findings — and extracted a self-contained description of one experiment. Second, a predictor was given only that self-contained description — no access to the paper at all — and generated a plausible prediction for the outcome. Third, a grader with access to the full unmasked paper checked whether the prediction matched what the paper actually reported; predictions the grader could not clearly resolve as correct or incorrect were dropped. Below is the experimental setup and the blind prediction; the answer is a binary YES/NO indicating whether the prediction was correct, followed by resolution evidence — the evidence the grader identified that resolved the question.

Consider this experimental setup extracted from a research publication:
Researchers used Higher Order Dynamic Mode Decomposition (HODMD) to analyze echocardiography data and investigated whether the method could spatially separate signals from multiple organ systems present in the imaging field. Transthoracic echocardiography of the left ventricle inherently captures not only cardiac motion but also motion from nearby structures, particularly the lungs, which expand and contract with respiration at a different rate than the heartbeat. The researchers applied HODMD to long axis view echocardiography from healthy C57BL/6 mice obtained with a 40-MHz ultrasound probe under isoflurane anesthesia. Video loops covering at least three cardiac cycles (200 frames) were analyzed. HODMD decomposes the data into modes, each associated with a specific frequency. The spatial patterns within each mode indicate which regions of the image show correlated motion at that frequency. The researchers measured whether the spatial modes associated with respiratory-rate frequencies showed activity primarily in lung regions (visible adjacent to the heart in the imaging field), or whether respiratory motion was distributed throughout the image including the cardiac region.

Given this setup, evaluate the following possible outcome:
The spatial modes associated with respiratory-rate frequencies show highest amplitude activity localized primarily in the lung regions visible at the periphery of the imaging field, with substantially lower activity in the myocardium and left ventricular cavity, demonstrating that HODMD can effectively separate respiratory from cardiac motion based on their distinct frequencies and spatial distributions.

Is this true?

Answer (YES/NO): YES